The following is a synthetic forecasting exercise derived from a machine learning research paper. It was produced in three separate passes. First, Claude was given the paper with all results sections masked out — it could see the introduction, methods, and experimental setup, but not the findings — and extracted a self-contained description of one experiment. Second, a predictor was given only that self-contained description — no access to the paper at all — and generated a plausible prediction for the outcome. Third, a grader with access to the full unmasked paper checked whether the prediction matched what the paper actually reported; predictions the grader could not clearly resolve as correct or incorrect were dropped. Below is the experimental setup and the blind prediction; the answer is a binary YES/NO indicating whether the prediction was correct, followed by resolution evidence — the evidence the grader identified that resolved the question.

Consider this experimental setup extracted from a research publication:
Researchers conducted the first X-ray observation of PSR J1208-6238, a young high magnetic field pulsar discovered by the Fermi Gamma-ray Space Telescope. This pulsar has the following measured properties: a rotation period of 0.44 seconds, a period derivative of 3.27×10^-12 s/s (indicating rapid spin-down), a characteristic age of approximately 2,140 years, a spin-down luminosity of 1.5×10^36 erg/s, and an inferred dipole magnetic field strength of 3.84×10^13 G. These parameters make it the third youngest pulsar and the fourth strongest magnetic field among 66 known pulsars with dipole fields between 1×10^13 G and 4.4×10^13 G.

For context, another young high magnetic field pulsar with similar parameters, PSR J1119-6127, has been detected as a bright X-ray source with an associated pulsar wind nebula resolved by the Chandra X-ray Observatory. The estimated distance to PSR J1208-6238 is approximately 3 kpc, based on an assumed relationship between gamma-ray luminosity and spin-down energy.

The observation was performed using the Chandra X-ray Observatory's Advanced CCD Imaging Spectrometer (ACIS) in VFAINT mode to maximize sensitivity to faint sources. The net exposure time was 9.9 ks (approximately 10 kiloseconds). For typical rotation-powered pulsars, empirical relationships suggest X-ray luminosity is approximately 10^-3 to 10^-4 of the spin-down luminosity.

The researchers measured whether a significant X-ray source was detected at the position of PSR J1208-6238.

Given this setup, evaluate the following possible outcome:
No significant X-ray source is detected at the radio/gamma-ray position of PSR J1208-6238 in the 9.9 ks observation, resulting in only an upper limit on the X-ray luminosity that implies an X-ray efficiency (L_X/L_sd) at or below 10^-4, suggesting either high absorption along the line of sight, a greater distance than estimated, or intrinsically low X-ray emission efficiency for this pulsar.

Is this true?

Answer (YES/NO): YES